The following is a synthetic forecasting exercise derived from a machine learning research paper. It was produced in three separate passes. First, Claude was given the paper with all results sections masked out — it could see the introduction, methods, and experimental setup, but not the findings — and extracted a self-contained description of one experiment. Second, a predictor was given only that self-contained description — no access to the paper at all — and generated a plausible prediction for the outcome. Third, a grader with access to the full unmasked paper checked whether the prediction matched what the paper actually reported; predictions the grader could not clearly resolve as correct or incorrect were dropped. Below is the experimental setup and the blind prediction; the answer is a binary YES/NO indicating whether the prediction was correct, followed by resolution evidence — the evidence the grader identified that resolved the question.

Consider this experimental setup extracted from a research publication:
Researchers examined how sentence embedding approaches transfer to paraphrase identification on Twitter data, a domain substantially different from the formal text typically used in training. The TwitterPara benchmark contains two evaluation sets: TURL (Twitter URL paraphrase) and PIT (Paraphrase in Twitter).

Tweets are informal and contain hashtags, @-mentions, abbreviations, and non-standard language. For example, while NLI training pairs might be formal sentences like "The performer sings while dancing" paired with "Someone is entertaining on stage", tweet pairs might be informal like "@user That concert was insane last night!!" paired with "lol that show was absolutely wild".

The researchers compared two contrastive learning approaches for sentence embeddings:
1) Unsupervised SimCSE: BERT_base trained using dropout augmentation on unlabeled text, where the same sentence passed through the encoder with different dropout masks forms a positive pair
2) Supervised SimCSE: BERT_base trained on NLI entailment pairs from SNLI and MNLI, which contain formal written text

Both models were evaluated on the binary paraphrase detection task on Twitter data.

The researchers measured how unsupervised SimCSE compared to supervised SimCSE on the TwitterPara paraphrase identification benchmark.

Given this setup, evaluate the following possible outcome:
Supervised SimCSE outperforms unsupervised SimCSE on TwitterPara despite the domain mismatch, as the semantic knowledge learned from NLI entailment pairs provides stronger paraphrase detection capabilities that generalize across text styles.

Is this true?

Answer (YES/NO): YES